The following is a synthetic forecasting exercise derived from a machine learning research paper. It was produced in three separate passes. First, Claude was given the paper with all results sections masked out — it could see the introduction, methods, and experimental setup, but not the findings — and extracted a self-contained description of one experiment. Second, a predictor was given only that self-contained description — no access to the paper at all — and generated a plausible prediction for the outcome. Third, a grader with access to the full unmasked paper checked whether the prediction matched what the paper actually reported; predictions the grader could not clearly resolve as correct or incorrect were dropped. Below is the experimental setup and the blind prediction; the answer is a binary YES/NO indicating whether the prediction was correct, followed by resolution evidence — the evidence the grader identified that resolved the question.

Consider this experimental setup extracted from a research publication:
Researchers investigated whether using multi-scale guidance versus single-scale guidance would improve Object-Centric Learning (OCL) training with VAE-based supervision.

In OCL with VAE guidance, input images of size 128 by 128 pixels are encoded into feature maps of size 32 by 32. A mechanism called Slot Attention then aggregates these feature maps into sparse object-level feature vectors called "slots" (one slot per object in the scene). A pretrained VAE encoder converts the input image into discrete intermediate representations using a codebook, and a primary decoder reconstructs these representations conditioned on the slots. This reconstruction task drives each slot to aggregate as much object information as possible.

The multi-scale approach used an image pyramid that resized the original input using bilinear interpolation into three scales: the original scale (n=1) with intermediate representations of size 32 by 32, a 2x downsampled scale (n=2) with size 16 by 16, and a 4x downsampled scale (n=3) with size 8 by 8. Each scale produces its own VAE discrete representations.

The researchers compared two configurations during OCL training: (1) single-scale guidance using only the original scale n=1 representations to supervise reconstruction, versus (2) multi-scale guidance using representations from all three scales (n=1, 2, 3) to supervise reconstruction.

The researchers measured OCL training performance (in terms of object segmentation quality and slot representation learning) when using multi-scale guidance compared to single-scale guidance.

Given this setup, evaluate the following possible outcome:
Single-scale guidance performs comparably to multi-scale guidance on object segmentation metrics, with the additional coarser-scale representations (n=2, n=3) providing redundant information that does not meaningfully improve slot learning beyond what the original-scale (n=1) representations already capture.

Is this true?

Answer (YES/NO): NO